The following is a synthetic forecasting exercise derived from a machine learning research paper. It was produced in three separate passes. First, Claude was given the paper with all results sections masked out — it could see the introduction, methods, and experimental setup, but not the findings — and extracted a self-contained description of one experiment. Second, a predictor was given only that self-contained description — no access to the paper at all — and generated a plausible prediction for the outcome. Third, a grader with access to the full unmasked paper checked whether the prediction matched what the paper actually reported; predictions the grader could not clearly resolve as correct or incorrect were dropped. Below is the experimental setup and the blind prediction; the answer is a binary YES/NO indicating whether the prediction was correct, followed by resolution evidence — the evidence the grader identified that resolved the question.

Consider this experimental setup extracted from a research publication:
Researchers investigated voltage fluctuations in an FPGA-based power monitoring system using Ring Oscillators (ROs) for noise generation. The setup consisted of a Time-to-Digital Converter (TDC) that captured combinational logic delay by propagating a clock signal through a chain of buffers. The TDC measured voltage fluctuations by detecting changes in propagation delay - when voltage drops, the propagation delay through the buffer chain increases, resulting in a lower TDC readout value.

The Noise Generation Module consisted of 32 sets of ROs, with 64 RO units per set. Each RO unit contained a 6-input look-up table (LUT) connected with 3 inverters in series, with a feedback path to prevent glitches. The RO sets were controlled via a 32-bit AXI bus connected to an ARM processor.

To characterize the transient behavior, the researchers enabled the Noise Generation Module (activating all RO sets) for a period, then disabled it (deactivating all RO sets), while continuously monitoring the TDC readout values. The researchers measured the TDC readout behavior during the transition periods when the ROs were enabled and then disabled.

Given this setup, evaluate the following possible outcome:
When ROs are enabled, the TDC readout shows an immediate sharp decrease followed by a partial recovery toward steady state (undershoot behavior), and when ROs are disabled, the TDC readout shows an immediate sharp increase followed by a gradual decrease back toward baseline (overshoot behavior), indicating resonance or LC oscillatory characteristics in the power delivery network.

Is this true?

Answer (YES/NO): YES